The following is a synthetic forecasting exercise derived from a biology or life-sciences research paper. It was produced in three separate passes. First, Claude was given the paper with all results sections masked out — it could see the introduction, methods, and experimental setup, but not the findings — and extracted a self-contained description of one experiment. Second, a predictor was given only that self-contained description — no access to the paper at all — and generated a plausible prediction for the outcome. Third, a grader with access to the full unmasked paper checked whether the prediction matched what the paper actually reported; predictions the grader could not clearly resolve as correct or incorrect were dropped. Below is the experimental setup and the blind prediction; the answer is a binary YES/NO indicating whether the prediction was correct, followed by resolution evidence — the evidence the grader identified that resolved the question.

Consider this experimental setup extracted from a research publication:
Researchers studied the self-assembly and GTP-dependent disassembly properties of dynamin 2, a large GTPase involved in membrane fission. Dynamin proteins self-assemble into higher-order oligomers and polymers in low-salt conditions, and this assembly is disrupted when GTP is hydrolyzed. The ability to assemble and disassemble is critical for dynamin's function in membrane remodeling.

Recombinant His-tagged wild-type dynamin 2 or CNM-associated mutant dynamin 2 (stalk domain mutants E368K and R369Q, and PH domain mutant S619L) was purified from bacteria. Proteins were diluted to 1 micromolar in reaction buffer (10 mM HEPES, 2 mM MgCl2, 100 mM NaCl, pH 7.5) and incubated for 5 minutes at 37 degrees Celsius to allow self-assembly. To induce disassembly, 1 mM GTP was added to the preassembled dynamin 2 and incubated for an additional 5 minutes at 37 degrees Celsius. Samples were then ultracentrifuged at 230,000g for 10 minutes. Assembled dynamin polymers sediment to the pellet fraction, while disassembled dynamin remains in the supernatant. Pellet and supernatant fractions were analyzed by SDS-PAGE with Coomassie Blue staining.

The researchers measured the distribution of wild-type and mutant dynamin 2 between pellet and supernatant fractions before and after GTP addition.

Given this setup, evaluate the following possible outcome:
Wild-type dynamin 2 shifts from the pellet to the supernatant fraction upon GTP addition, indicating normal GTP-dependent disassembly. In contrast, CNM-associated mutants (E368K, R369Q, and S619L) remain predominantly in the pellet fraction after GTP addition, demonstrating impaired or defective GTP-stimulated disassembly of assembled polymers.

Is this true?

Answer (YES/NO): YES